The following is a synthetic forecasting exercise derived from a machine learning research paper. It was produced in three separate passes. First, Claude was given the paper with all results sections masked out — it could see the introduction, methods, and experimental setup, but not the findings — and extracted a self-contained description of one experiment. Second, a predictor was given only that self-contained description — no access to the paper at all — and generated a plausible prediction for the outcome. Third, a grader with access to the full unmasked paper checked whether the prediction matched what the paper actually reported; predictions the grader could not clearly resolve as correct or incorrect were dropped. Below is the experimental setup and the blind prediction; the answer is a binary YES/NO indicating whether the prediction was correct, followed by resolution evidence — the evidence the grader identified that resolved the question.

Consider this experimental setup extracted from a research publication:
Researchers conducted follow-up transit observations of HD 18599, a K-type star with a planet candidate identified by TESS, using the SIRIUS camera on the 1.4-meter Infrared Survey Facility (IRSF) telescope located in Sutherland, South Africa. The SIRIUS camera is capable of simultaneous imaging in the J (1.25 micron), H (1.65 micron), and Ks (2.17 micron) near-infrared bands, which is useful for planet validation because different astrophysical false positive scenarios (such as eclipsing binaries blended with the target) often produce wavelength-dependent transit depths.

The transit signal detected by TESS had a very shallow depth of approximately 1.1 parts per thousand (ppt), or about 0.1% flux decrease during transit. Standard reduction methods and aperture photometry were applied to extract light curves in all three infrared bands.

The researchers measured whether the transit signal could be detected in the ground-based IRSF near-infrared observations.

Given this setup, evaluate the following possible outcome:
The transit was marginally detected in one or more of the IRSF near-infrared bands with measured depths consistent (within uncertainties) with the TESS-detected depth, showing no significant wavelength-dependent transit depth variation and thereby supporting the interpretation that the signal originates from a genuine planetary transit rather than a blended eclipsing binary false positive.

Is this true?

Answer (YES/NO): NO